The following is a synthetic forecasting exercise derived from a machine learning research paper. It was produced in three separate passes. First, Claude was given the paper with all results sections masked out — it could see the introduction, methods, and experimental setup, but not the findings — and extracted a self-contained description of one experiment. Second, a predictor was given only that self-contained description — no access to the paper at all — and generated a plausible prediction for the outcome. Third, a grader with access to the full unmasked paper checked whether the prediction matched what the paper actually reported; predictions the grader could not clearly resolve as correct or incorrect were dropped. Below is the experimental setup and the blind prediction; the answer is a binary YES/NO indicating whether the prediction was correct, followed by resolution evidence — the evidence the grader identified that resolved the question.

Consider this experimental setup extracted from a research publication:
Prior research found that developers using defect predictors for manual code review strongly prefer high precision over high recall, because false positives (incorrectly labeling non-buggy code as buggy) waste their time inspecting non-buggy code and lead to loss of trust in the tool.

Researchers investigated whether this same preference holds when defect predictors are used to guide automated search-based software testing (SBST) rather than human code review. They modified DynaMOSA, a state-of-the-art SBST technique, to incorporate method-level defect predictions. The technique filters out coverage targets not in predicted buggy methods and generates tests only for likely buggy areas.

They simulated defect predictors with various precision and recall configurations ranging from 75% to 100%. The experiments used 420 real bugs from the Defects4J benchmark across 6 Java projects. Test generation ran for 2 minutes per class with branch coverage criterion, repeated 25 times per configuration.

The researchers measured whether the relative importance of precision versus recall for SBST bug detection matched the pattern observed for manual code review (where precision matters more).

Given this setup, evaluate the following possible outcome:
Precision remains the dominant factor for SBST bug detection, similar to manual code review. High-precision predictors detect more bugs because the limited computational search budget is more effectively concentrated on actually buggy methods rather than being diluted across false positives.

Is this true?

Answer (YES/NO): NO